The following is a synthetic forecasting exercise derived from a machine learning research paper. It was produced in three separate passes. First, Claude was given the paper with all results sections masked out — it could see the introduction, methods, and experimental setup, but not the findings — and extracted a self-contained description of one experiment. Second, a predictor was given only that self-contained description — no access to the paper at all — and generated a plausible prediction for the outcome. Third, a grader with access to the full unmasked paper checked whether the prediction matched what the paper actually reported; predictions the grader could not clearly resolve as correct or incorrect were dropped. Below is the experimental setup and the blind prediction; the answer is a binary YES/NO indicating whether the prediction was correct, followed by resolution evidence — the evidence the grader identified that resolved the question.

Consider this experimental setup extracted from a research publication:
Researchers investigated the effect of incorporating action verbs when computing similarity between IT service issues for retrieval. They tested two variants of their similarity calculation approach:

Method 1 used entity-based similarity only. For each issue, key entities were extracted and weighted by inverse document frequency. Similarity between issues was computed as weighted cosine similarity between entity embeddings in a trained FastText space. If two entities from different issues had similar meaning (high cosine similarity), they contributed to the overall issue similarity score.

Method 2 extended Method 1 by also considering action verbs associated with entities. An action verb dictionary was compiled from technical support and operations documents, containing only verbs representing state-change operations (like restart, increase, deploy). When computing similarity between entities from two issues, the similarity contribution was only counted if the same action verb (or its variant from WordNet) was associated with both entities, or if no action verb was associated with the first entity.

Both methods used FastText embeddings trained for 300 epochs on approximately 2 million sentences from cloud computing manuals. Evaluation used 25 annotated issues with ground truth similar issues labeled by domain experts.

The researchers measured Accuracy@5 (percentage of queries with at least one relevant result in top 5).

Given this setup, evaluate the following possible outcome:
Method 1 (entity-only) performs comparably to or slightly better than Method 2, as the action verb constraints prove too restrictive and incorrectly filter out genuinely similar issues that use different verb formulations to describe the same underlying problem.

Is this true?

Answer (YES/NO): NO